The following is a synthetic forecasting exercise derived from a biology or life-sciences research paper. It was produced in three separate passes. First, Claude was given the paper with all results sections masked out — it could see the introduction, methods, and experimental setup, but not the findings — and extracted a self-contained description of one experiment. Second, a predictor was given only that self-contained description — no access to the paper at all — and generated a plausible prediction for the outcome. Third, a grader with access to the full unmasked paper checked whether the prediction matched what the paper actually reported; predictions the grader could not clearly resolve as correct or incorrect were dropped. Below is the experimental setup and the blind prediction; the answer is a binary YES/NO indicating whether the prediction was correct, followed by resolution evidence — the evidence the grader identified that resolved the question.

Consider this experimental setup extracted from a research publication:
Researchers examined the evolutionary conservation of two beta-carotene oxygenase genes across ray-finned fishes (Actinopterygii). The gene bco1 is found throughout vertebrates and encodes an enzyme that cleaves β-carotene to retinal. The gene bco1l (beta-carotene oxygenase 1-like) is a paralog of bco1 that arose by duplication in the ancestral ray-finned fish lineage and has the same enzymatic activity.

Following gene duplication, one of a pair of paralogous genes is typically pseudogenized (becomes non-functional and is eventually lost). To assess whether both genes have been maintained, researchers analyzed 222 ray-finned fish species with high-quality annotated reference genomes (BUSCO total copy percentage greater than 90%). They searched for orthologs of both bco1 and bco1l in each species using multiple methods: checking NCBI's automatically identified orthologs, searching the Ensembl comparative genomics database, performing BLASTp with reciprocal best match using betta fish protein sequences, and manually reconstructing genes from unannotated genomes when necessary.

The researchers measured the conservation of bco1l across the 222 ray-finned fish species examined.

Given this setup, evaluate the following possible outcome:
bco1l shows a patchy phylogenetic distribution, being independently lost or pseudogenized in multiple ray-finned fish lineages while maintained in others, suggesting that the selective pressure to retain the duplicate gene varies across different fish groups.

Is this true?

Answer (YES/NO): NO